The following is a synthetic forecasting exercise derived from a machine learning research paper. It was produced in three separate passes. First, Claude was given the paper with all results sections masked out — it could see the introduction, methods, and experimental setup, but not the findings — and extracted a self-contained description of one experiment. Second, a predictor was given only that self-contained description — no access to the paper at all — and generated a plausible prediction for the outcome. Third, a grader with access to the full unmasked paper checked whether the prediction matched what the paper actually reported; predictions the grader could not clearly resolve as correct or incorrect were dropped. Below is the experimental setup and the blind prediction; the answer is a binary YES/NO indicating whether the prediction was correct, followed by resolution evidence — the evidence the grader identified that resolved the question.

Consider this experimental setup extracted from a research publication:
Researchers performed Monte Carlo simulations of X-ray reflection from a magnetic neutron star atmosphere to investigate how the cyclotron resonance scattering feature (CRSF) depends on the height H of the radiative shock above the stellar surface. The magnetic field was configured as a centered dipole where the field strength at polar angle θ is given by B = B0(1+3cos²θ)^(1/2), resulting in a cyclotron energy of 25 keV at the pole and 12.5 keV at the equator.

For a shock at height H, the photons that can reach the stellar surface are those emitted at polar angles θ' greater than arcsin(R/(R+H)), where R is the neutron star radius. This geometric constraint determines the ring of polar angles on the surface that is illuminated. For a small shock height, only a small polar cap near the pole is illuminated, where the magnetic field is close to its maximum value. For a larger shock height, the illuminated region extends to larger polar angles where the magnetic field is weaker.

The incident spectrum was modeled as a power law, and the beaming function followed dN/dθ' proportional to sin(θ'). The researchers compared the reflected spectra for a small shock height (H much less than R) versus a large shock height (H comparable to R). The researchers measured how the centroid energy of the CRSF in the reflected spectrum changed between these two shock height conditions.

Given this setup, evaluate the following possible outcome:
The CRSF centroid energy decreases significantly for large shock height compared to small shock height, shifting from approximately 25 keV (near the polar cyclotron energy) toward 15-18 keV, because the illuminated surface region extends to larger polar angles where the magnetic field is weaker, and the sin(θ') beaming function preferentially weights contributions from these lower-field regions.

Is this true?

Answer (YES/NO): NO